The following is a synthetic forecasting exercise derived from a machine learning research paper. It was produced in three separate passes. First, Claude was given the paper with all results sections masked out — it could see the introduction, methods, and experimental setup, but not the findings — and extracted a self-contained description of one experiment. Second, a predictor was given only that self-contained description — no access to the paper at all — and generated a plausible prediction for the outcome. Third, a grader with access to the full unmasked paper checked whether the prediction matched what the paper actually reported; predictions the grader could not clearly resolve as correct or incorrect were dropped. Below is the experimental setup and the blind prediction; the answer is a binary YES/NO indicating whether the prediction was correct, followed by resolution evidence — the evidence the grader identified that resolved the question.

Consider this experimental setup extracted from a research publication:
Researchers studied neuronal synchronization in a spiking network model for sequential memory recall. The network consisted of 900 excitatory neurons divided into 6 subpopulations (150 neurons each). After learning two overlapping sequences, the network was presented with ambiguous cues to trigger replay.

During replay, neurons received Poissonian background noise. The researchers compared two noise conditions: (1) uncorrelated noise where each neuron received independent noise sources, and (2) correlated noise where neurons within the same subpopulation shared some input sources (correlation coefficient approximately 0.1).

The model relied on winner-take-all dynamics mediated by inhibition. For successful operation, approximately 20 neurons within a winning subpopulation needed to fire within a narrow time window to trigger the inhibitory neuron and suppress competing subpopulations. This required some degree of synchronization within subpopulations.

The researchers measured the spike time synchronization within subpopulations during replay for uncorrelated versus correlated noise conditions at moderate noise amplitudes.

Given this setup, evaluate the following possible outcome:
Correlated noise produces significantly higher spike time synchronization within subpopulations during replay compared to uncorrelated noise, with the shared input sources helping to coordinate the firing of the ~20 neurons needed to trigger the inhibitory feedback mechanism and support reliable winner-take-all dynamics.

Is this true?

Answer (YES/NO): YES